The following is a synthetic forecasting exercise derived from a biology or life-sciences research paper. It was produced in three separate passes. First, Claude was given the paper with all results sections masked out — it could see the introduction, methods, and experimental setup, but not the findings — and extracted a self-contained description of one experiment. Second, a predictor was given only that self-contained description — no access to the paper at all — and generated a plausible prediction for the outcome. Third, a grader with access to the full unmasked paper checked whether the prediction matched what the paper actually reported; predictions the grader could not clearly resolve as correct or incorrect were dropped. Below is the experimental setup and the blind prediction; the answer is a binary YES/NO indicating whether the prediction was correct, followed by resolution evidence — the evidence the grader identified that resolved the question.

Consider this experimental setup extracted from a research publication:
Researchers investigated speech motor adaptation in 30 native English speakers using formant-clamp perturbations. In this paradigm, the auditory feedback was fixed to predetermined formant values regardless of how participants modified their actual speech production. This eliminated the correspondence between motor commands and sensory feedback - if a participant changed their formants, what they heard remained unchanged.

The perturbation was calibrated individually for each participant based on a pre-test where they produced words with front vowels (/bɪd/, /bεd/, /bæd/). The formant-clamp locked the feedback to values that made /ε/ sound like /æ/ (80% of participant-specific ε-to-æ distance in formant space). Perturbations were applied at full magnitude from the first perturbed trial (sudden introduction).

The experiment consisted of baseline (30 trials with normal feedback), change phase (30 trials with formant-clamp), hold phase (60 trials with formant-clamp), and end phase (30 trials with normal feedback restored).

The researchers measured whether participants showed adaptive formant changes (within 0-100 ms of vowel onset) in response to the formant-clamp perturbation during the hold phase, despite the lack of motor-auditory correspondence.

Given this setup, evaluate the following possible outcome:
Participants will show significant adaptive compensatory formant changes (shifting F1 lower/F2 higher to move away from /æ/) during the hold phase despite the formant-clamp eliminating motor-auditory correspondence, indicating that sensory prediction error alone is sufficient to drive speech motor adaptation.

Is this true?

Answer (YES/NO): YES